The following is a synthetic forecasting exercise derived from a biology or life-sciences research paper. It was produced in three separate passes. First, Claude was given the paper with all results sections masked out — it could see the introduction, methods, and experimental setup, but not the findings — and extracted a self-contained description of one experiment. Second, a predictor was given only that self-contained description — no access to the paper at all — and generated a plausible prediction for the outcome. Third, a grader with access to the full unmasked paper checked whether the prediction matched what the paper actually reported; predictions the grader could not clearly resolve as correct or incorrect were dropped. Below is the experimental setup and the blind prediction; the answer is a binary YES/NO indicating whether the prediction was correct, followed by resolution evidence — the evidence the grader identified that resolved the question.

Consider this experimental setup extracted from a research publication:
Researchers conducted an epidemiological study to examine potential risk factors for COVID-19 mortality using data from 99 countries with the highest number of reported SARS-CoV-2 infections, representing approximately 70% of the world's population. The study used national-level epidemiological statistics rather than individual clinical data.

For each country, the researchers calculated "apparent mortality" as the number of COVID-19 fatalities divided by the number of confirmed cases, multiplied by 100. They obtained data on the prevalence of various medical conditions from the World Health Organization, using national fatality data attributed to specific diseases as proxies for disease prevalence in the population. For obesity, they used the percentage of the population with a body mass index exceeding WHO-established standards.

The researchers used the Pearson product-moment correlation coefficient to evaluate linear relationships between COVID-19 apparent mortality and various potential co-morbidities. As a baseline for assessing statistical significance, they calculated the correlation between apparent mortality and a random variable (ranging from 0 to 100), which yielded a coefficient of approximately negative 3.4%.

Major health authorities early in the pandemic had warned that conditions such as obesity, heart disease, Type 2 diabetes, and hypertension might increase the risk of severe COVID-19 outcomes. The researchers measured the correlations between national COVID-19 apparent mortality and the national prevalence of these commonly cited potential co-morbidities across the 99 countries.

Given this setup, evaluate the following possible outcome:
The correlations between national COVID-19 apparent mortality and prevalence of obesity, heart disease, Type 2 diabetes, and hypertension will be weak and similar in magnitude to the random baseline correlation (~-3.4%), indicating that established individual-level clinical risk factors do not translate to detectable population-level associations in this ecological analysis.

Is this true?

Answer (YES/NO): NO